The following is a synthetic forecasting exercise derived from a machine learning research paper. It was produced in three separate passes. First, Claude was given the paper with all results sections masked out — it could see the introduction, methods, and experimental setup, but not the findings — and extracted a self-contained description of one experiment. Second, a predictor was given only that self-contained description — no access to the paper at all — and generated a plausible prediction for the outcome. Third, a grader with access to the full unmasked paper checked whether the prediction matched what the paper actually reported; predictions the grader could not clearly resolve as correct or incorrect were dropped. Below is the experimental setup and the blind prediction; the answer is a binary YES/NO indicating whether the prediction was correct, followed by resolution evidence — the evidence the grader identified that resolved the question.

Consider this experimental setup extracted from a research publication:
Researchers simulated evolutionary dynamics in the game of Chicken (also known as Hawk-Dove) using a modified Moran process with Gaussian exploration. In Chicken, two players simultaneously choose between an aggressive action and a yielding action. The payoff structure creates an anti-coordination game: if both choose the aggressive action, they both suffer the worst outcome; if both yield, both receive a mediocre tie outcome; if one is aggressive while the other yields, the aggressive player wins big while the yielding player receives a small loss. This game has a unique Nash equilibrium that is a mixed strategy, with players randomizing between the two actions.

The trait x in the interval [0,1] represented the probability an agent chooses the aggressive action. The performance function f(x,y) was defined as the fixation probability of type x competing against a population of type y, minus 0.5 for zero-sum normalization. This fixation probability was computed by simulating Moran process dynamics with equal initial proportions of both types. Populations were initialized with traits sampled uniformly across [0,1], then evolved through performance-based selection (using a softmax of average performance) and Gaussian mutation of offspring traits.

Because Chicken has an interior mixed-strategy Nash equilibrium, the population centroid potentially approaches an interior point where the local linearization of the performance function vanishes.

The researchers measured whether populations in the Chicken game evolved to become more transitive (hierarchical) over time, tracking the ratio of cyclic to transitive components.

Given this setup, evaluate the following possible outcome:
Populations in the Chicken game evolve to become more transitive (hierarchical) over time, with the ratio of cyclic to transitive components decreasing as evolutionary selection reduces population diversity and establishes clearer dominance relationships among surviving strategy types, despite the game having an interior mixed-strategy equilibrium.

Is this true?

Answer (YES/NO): NO